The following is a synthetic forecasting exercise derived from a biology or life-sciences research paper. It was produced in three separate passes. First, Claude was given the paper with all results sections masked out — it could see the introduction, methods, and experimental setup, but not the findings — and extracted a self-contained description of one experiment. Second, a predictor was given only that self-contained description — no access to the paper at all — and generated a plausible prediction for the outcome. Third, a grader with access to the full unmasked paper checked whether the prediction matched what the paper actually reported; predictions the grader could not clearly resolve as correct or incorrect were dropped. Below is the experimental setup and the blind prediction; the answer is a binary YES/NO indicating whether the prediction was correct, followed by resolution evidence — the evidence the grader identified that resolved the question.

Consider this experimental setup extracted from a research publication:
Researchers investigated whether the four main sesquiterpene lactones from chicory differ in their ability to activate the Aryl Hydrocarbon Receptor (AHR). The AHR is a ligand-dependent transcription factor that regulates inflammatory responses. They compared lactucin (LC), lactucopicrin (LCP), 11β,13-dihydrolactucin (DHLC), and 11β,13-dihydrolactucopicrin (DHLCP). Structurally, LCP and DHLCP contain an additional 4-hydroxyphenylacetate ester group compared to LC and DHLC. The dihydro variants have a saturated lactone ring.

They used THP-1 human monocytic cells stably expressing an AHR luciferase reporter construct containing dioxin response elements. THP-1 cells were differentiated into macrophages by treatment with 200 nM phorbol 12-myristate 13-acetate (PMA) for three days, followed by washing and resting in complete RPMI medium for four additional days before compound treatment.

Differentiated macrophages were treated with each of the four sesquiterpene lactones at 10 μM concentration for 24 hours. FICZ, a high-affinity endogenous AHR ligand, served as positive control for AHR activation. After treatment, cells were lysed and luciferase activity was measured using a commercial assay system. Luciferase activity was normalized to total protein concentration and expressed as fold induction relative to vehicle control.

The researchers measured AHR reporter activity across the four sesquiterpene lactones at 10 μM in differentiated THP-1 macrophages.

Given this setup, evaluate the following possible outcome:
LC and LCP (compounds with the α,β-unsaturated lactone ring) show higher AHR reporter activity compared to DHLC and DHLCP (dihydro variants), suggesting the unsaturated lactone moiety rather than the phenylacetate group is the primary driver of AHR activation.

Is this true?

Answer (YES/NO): NO